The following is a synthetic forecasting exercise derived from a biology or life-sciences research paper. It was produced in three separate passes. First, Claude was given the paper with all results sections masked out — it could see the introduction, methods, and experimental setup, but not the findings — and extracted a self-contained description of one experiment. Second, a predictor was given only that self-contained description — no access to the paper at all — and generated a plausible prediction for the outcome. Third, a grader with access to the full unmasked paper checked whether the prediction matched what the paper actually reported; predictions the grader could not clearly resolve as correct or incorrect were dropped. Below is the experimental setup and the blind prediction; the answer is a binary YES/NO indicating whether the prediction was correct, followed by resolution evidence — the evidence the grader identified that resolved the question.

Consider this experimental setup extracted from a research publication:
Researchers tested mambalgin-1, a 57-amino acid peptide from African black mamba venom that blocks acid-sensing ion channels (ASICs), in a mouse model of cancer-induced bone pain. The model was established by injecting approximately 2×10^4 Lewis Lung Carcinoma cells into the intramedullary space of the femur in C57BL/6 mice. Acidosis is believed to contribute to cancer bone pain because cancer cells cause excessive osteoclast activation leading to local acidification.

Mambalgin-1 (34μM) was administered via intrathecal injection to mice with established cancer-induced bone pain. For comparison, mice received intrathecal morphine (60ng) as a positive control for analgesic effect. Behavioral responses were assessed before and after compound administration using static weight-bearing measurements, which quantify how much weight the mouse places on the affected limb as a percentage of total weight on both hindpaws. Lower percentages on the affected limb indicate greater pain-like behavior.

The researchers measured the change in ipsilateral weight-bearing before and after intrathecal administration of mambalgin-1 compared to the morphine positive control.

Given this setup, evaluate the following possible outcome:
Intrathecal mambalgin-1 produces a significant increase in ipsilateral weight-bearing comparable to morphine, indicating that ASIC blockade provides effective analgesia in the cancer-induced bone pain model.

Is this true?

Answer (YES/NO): NO